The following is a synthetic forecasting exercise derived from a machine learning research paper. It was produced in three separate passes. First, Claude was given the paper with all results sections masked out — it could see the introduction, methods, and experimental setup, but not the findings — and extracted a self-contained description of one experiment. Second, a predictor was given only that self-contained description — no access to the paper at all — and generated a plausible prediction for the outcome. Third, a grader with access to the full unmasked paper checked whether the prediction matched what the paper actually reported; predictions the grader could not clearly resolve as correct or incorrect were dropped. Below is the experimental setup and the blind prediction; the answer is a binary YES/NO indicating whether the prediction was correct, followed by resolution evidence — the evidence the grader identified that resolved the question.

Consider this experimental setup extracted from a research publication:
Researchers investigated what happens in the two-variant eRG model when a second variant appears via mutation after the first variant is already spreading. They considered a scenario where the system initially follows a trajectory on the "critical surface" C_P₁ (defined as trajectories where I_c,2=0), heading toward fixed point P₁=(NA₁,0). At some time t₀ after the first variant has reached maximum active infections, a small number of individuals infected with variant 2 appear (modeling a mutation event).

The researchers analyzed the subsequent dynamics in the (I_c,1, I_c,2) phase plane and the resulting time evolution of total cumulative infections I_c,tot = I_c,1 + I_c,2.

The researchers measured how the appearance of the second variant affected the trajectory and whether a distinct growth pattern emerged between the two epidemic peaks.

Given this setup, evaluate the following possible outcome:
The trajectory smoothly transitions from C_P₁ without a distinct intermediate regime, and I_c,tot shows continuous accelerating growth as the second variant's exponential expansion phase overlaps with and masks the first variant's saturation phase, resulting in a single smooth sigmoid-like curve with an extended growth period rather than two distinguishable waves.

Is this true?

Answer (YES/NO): NO